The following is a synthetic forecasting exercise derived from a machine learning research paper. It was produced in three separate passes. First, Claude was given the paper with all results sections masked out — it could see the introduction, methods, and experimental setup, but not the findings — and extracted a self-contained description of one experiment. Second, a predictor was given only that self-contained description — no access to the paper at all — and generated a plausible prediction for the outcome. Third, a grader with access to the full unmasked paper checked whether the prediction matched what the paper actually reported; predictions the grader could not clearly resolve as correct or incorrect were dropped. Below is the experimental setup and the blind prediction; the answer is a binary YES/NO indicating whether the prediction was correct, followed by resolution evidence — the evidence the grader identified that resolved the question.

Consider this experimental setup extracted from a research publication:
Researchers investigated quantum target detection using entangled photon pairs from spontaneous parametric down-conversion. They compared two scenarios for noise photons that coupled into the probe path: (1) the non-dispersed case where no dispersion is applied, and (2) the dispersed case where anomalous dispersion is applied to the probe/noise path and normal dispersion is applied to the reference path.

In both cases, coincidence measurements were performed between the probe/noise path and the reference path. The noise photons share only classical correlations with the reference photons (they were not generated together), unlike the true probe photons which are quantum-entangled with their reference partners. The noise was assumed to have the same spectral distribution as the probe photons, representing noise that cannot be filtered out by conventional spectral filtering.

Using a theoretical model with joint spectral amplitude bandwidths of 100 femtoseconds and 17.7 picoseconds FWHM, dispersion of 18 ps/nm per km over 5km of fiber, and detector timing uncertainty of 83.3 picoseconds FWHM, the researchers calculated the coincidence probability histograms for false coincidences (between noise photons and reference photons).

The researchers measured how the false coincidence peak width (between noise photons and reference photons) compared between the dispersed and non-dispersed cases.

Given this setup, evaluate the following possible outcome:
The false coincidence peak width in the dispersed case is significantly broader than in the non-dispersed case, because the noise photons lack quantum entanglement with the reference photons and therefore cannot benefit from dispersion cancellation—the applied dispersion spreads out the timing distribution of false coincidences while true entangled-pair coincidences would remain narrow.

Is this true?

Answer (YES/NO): YES